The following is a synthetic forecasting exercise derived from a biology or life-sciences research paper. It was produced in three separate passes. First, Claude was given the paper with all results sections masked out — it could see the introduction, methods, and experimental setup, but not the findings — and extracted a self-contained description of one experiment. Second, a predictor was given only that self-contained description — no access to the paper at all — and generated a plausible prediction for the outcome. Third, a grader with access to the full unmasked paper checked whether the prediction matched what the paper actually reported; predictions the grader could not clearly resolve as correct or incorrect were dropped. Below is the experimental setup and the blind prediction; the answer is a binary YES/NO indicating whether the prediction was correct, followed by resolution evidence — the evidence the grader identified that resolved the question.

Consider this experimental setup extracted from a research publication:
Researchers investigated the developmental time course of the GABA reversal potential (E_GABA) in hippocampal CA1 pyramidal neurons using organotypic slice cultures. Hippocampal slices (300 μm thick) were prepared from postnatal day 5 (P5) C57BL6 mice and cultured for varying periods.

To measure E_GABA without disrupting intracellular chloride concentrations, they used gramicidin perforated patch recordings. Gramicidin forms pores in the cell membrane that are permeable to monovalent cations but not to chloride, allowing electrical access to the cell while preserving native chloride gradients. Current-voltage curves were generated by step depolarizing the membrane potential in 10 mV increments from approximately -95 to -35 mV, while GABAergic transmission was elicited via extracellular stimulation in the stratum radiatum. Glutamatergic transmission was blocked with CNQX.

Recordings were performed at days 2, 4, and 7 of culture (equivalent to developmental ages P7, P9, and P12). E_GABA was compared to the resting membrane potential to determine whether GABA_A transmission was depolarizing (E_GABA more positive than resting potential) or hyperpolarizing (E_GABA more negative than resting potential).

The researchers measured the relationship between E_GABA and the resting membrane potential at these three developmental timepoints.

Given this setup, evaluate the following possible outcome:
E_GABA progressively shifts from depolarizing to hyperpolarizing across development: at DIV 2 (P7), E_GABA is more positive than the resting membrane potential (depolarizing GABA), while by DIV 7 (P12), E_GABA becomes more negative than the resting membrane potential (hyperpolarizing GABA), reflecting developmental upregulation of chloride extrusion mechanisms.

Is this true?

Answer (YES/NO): YES